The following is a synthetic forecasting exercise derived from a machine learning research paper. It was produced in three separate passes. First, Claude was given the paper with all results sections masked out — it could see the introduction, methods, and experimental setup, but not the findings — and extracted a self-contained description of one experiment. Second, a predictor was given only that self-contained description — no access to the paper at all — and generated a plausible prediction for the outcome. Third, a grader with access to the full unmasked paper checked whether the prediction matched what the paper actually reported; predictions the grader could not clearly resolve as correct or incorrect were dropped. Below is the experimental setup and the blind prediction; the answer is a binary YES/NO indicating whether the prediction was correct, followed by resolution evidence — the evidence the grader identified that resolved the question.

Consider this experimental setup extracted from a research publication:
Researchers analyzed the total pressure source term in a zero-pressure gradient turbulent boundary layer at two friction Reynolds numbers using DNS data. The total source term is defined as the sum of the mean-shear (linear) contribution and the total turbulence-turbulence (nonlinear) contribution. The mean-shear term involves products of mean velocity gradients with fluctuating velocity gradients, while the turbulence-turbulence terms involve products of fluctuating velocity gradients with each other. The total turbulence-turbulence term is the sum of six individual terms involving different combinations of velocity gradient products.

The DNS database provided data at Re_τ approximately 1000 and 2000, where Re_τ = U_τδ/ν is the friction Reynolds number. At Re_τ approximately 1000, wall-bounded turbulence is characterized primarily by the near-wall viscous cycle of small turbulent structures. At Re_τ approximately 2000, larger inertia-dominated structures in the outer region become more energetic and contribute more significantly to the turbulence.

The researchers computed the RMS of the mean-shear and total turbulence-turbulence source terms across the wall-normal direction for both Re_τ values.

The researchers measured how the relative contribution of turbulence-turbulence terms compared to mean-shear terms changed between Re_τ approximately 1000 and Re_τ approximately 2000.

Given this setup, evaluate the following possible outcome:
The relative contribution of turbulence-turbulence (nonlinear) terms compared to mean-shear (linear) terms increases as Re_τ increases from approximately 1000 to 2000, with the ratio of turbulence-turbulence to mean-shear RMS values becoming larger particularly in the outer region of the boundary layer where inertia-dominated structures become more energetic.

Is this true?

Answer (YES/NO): NO